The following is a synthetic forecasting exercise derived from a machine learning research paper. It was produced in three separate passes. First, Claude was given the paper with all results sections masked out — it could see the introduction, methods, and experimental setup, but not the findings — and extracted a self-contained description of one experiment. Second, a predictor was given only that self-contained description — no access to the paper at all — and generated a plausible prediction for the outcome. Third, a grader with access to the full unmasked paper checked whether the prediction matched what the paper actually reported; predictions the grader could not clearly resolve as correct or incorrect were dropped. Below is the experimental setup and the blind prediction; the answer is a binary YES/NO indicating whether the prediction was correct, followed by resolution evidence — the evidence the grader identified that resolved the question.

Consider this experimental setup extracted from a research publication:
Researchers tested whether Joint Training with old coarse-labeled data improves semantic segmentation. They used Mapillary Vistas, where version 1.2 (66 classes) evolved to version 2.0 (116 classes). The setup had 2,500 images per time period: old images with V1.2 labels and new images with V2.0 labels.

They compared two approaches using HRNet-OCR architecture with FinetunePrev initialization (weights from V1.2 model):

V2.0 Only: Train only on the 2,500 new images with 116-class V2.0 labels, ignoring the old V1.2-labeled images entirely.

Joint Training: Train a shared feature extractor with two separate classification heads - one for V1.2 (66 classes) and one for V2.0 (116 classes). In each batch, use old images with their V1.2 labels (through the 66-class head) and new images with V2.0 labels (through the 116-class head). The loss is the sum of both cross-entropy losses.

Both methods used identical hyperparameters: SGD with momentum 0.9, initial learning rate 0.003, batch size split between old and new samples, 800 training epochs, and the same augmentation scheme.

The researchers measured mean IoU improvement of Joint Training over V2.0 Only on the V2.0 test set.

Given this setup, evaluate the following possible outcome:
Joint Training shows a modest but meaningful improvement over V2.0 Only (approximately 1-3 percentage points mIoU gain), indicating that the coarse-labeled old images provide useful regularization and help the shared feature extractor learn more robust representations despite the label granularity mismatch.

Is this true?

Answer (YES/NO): NO